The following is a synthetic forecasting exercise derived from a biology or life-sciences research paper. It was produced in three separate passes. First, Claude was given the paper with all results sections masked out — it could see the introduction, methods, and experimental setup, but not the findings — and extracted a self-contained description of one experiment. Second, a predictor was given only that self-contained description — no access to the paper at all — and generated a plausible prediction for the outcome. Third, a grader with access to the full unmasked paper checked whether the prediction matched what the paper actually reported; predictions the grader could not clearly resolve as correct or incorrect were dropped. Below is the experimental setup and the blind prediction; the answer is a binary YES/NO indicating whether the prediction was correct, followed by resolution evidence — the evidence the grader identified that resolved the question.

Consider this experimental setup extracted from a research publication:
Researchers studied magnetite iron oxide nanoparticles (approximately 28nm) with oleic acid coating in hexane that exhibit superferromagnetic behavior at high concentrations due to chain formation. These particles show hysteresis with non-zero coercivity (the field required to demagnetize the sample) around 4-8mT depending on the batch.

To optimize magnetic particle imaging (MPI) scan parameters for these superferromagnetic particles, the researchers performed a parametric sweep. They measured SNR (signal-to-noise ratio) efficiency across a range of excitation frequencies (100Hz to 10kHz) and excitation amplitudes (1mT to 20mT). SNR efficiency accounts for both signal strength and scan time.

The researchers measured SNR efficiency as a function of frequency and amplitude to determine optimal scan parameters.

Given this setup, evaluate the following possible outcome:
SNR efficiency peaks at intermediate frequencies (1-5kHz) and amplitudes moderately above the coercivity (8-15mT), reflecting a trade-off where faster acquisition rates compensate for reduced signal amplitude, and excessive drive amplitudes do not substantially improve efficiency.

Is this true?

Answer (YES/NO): NO